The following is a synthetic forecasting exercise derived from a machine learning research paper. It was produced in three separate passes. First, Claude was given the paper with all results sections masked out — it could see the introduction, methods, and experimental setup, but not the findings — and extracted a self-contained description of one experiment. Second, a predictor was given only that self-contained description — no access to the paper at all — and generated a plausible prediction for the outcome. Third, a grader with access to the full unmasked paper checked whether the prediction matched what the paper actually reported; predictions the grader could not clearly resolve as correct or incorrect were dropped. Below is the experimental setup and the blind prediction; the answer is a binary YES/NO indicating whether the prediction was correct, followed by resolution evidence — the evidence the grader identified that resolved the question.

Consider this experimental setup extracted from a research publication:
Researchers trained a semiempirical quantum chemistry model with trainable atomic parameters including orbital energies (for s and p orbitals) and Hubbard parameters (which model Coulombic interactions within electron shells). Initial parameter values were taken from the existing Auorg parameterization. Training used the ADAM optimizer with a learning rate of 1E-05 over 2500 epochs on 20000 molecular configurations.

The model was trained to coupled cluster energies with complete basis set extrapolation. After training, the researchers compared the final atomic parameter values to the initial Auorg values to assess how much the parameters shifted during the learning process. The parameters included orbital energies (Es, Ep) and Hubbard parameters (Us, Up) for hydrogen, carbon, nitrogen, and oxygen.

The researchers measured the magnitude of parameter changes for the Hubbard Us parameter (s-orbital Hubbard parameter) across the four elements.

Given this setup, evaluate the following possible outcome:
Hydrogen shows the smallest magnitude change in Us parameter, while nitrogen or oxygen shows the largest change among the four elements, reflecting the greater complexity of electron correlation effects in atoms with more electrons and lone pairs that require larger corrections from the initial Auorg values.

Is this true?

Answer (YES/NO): YES